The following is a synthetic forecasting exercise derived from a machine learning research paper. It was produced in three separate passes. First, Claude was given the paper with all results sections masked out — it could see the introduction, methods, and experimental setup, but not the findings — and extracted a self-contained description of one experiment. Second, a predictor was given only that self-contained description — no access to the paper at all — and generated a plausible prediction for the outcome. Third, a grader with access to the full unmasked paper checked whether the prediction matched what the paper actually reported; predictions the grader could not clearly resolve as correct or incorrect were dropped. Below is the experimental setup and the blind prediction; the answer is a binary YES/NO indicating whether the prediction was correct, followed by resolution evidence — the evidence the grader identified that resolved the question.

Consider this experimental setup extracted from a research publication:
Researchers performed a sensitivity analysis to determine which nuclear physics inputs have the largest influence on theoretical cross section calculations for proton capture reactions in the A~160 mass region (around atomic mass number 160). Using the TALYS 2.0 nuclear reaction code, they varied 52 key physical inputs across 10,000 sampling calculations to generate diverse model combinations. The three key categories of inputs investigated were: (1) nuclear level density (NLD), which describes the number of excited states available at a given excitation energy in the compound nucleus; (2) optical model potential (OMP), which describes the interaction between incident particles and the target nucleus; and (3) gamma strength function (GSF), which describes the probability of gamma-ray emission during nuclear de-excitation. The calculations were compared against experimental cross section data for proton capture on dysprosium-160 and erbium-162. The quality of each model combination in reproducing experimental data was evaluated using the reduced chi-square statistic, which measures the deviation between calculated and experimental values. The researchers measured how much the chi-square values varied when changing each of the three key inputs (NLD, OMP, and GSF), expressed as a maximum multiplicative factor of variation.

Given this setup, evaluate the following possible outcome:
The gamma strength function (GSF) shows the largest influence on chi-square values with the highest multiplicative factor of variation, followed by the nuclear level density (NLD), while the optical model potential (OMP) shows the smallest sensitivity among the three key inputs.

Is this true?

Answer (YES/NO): NO